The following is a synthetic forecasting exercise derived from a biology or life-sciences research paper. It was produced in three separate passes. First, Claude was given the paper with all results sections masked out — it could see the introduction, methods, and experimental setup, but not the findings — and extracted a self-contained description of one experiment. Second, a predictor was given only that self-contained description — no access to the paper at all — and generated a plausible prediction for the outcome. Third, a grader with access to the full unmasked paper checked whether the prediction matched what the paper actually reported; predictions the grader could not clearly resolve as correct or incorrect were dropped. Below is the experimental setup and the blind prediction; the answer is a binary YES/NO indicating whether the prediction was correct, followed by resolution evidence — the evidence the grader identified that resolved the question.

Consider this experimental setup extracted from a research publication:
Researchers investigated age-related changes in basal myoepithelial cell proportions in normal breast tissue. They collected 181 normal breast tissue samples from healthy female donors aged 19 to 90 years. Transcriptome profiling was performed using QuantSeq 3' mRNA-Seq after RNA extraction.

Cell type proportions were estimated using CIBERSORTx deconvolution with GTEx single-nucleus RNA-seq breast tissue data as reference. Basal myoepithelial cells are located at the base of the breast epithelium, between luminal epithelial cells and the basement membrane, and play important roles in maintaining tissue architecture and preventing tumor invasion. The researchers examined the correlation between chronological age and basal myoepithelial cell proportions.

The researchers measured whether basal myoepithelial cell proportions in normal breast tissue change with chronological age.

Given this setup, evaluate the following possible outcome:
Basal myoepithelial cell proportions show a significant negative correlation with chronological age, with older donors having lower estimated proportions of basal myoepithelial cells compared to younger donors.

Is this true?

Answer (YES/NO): YES